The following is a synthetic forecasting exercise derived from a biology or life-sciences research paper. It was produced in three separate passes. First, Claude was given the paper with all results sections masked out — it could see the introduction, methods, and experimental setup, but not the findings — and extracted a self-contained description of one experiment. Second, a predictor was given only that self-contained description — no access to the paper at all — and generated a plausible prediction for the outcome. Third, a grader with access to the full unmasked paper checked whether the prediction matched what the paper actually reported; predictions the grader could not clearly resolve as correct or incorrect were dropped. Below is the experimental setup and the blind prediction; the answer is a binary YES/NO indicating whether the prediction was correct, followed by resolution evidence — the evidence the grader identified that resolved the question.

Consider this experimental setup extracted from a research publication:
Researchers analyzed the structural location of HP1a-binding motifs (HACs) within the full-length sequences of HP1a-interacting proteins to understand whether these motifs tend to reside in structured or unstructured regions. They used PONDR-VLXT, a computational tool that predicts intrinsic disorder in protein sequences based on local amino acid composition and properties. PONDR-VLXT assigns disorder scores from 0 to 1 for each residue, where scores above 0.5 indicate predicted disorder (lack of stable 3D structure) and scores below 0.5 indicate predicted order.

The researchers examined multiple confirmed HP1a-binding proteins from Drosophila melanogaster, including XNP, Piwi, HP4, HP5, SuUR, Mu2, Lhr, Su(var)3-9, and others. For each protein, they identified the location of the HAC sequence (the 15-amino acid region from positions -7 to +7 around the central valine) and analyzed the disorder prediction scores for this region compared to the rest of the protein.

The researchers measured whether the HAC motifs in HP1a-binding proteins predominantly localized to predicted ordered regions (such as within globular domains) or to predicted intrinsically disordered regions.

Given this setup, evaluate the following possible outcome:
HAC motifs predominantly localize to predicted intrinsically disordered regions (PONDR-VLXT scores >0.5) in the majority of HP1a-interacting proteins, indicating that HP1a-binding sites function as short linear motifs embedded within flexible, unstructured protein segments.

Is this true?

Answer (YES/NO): NO